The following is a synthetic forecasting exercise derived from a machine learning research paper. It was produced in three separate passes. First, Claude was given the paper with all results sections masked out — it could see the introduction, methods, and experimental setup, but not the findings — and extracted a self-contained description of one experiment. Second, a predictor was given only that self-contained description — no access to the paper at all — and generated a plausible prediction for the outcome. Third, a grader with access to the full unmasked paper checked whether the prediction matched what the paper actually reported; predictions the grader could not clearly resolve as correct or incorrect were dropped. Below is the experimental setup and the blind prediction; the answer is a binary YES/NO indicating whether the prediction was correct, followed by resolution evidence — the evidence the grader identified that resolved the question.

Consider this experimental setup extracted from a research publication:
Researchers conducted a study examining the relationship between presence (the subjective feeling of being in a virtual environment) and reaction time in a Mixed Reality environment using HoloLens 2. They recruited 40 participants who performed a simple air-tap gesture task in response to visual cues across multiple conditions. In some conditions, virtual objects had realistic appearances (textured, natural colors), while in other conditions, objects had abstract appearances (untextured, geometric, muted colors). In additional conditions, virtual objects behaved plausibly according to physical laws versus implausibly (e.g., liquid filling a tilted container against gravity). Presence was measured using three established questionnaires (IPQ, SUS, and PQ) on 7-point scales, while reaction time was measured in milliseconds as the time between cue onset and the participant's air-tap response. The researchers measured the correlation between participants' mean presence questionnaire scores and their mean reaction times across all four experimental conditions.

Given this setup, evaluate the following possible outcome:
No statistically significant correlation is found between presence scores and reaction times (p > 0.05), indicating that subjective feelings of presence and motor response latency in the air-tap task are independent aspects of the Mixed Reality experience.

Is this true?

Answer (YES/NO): NO